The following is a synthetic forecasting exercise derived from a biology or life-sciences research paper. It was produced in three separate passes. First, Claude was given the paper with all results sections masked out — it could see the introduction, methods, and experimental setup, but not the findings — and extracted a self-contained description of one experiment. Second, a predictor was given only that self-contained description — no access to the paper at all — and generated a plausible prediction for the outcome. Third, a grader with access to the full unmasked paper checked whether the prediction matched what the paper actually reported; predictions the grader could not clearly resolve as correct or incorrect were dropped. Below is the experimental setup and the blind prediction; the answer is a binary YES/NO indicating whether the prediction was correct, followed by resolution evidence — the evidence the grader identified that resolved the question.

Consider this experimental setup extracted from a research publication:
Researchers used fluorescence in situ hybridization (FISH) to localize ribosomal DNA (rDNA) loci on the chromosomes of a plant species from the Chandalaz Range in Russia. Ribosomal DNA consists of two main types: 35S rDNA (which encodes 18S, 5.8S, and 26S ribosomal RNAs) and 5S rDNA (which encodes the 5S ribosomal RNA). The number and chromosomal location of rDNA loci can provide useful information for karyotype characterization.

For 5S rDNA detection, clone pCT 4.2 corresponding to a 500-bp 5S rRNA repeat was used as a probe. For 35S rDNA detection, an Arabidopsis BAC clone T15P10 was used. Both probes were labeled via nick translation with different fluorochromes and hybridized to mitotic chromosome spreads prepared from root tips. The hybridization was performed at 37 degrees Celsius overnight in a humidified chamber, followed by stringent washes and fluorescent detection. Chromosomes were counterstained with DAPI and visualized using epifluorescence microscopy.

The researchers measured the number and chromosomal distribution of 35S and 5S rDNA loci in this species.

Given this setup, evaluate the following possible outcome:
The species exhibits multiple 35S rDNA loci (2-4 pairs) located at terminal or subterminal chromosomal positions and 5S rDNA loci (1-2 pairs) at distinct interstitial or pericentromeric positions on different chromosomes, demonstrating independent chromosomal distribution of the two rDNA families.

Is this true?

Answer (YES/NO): NO